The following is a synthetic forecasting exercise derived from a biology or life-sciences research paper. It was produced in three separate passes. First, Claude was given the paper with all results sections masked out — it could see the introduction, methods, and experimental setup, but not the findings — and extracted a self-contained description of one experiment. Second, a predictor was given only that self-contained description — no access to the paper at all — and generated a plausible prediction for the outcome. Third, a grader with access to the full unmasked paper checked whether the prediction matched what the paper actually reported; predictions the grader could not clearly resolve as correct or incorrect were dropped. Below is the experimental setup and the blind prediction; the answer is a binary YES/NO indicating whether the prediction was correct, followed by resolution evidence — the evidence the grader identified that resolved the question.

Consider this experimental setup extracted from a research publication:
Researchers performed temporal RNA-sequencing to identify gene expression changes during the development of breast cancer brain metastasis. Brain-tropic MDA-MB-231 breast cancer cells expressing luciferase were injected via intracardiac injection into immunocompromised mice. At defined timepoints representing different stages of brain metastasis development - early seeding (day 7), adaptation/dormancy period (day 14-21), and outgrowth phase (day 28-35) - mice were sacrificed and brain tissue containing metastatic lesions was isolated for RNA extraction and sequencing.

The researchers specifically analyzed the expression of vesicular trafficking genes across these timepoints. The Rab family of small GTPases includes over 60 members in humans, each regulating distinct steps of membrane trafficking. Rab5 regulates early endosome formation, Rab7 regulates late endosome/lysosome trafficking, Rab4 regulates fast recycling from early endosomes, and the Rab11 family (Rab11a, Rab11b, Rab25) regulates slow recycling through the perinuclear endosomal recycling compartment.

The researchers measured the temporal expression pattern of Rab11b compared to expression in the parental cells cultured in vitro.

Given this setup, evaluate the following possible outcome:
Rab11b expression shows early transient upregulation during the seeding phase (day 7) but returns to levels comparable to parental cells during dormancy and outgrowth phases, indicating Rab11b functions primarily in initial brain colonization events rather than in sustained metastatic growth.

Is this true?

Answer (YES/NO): NO